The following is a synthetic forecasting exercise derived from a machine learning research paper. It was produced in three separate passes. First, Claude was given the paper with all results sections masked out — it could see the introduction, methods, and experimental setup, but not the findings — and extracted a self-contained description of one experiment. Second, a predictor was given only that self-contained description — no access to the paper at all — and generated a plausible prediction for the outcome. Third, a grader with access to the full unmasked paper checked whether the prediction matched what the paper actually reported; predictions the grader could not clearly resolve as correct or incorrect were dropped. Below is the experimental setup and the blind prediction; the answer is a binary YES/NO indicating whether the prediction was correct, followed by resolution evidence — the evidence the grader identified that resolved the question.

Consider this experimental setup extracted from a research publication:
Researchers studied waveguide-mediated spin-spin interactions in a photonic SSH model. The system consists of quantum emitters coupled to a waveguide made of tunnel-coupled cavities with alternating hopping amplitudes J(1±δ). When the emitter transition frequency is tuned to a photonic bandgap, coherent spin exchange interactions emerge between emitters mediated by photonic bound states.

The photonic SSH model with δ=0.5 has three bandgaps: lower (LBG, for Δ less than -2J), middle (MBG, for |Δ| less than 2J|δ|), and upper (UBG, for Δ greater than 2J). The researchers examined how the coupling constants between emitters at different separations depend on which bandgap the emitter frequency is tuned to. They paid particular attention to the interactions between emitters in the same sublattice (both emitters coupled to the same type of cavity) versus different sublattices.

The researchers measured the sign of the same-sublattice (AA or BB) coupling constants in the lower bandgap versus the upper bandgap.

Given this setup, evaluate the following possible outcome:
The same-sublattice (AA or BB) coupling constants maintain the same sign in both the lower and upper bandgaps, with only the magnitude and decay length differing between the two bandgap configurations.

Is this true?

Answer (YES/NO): NO